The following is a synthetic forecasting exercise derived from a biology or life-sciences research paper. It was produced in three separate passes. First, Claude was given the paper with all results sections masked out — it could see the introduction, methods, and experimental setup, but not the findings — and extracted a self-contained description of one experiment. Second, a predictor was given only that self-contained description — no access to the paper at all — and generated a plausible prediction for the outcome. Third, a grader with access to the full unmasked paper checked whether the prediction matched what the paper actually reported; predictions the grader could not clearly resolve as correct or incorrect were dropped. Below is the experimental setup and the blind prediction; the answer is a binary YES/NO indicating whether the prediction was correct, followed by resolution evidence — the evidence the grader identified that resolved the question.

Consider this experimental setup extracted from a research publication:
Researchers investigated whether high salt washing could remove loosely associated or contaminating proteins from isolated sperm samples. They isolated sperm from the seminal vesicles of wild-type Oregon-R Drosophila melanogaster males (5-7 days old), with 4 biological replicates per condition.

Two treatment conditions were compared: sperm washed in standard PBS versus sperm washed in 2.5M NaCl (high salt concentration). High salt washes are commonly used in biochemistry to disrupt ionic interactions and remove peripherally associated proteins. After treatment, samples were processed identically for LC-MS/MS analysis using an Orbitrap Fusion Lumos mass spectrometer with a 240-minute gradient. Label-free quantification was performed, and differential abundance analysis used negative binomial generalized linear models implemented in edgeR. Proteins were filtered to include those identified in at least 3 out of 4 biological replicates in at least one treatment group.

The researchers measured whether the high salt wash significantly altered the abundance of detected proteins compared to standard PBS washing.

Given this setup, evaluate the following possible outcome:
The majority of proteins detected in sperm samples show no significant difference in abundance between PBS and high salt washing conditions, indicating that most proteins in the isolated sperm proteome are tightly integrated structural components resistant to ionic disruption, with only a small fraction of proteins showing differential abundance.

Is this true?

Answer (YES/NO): YES